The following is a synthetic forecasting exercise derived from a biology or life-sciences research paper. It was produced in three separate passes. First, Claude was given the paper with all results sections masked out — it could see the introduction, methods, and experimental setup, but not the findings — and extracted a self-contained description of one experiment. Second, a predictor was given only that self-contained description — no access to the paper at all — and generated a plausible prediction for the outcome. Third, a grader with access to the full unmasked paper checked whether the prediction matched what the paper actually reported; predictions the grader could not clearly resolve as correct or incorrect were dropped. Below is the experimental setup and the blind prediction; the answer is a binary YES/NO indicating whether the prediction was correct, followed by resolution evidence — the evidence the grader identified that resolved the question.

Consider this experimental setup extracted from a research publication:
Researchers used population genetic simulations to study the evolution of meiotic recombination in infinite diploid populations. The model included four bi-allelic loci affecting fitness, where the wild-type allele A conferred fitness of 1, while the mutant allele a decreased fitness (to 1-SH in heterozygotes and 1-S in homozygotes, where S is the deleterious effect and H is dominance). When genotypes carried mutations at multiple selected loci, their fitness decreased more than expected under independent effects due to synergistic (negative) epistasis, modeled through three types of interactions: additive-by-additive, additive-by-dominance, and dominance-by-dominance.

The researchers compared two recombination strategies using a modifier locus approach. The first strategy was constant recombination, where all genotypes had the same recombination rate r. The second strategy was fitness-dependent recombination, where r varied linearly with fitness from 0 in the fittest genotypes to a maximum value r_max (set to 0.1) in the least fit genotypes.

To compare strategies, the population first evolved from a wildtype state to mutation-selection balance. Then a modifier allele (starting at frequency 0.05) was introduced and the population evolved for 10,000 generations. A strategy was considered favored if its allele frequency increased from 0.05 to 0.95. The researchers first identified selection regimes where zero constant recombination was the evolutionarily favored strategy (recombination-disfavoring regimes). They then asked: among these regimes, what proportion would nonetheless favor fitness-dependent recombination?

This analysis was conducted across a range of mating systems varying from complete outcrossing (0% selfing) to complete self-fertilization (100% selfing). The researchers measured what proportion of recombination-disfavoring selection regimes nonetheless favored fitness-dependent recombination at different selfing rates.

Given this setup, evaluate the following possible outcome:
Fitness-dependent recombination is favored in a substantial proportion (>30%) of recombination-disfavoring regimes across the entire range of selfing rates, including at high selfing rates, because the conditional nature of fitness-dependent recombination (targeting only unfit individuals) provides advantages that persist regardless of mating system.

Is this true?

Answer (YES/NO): NO